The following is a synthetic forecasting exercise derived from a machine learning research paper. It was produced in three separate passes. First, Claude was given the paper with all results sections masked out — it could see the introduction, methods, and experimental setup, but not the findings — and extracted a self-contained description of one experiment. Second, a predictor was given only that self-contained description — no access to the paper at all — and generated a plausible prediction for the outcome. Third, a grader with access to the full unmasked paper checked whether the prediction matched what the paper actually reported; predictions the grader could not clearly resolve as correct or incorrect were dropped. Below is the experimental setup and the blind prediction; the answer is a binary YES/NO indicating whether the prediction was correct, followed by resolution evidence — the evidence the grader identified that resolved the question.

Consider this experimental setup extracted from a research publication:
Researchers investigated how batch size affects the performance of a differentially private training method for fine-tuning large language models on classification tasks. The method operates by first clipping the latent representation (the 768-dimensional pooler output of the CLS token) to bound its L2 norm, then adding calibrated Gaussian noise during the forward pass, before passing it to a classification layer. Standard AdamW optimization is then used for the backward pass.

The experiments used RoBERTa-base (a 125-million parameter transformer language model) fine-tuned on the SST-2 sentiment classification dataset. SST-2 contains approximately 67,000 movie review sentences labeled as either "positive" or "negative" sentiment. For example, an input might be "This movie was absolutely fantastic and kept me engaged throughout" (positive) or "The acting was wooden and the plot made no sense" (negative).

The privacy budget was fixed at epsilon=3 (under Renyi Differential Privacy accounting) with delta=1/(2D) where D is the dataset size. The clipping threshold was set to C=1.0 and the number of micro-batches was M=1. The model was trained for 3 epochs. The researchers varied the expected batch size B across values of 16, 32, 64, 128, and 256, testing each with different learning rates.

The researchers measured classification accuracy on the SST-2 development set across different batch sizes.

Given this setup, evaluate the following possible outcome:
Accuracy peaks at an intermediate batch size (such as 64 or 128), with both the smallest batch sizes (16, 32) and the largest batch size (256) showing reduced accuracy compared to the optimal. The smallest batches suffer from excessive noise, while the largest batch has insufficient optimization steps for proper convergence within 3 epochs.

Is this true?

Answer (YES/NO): NO